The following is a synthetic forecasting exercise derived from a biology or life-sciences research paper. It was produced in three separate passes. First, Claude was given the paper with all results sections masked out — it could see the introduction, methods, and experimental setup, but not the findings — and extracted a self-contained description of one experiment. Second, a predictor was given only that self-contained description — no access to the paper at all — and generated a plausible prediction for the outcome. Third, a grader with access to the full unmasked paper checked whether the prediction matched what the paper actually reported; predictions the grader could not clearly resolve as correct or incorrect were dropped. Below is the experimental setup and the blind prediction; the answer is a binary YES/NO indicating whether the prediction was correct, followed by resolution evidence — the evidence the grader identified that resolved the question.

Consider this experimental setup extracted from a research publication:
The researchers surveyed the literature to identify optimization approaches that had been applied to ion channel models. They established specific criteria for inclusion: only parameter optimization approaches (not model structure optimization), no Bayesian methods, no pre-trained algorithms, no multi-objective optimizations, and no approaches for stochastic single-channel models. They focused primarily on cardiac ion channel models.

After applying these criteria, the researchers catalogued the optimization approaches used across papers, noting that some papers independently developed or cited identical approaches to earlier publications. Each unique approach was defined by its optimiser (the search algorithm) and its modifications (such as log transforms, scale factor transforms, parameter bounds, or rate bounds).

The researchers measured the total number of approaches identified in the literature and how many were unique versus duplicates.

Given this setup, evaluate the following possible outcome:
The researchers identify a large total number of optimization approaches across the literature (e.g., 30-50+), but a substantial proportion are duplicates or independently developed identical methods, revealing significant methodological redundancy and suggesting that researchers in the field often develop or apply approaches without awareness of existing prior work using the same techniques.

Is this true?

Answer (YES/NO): NO